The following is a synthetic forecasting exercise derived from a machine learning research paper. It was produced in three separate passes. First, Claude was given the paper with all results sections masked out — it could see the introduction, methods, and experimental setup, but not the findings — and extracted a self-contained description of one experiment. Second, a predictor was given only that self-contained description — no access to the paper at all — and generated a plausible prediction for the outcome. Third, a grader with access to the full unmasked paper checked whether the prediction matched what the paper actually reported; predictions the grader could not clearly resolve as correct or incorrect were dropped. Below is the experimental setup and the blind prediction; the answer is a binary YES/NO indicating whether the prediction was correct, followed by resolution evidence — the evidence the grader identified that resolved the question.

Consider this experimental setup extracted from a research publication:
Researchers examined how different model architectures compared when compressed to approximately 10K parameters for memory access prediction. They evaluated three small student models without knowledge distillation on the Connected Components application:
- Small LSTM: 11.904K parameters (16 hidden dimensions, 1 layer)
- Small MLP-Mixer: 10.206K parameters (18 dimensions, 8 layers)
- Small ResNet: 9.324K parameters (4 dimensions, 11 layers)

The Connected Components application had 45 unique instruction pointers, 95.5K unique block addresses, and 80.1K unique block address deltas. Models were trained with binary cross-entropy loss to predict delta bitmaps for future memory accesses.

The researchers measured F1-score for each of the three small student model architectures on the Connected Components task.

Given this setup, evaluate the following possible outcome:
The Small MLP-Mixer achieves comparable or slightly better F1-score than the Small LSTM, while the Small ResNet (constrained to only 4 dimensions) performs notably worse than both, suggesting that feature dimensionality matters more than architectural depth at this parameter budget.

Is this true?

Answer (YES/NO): NO